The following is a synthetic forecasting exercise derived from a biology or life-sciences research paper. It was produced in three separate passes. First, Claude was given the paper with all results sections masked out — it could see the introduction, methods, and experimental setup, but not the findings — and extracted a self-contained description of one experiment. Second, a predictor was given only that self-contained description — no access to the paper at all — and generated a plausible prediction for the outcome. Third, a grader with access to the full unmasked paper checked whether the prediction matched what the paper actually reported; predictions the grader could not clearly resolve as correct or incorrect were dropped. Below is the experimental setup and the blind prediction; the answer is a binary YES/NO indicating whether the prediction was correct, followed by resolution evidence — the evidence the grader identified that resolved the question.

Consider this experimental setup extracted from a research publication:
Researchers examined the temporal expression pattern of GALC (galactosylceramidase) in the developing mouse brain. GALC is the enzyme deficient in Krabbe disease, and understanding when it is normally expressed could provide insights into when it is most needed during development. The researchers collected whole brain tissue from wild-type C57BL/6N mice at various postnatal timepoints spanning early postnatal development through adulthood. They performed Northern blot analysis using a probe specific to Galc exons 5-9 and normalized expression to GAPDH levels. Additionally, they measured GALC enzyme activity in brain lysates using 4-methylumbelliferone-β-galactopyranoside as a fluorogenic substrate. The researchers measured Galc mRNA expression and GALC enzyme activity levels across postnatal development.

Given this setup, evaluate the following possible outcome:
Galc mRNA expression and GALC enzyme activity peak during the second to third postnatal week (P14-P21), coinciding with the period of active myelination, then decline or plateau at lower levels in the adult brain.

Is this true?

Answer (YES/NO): NO